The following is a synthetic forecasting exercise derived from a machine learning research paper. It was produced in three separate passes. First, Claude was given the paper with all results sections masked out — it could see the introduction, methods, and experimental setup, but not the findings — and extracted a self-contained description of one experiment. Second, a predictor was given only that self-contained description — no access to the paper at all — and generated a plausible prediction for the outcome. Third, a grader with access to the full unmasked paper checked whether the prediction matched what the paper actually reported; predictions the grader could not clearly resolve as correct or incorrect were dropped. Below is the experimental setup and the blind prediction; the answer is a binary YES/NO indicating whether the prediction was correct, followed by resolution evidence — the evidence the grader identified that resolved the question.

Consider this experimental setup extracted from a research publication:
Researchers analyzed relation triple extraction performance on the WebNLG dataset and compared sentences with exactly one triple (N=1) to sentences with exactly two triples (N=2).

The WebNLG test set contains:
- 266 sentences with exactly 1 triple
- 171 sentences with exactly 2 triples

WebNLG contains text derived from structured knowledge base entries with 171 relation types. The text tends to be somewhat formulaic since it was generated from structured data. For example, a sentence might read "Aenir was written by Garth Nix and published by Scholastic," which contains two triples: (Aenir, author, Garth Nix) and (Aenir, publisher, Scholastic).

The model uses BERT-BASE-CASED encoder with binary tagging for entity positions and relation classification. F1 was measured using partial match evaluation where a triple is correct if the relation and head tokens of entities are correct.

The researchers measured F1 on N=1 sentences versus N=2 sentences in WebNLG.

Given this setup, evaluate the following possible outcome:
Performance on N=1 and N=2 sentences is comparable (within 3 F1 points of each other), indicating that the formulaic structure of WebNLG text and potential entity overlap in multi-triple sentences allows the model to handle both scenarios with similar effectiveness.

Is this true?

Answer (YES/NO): YES